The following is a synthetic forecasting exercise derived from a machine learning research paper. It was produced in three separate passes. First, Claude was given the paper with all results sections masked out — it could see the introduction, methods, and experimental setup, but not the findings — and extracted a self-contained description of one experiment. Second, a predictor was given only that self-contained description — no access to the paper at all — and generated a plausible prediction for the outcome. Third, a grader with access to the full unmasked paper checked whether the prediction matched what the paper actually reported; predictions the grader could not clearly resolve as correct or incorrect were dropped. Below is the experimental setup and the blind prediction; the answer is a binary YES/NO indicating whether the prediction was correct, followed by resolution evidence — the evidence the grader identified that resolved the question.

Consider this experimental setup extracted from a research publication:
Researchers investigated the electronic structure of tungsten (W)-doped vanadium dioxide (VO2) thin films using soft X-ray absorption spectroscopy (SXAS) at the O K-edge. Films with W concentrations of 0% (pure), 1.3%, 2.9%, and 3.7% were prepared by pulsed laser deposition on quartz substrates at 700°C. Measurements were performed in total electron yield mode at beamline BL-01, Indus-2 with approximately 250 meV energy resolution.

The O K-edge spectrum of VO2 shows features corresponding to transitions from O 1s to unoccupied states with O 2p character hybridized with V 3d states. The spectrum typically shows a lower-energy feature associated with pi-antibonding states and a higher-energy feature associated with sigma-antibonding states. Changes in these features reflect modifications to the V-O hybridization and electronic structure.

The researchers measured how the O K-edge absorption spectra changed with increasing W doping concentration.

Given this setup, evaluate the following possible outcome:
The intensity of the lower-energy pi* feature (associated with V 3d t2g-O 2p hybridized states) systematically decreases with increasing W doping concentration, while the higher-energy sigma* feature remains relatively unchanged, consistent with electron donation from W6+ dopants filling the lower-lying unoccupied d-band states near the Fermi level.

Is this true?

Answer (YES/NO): NO